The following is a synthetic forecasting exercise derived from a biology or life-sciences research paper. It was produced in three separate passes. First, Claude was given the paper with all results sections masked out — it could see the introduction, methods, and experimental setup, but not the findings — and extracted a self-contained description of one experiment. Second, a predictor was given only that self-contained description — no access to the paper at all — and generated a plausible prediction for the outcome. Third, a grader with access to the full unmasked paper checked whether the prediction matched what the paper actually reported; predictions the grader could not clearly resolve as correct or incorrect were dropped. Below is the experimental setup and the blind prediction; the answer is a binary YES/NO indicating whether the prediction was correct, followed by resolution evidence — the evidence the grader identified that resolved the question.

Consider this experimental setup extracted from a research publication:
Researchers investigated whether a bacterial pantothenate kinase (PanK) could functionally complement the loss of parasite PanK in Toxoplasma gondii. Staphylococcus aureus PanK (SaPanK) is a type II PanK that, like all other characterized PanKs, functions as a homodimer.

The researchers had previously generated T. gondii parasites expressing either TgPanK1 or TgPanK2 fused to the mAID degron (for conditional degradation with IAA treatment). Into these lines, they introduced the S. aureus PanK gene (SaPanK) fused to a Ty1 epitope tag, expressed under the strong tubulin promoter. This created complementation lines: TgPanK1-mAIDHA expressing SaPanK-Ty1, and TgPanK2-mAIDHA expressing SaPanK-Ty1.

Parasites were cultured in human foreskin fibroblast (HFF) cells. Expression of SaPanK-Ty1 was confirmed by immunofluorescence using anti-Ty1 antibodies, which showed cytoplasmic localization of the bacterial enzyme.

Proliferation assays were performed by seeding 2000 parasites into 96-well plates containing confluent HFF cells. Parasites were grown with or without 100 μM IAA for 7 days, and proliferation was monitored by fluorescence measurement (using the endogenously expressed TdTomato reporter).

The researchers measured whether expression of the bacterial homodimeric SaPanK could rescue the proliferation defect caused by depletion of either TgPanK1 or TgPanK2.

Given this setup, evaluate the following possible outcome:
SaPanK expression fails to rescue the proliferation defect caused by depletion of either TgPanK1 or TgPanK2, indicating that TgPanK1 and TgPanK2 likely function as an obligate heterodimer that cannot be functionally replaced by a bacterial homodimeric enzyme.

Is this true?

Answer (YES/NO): NO